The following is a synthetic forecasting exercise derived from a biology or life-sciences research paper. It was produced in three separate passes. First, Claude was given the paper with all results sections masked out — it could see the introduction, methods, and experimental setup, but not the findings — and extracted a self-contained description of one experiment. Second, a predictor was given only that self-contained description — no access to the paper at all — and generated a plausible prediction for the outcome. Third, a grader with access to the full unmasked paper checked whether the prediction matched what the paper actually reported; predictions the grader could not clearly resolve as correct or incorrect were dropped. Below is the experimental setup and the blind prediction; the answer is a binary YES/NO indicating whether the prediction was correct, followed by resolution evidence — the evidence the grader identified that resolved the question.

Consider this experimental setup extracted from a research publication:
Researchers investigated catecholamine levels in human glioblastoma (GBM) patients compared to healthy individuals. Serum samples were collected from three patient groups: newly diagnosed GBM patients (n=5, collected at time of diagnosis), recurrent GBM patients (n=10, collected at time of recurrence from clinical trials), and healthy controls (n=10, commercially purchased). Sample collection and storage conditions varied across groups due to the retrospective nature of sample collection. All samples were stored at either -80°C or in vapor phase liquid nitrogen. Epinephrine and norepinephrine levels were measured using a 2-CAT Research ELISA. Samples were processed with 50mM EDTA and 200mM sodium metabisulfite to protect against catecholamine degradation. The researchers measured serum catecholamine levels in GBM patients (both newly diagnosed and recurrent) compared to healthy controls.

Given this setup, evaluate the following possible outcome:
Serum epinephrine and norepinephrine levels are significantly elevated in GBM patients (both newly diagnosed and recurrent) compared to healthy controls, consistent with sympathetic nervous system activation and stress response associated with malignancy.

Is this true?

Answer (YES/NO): YES